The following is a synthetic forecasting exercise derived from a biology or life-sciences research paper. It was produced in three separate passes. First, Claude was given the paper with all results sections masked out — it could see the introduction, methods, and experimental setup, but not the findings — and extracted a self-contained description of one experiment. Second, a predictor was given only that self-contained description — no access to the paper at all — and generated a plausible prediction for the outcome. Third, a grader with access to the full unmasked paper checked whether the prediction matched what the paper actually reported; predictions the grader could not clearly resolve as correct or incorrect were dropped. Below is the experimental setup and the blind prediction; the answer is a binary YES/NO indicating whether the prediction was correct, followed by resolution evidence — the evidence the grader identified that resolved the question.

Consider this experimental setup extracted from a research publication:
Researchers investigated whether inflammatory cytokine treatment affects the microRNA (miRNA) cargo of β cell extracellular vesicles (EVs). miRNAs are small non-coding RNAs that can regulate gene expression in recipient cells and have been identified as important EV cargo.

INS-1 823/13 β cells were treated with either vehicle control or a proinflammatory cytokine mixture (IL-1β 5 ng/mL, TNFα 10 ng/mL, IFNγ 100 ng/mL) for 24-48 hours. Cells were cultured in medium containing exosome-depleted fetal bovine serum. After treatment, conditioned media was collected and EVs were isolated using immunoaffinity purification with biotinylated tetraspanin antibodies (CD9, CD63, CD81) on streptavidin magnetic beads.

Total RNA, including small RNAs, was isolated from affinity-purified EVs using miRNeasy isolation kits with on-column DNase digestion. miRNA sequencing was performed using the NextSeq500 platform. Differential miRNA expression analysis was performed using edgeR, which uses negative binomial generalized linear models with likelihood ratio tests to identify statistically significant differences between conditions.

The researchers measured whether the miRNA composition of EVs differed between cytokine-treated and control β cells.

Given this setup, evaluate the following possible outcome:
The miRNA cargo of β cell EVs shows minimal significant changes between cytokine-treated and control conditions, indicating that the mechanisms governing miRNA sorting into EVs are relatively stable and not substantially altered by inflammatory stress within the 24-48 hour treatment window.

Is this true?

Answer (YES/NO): NO